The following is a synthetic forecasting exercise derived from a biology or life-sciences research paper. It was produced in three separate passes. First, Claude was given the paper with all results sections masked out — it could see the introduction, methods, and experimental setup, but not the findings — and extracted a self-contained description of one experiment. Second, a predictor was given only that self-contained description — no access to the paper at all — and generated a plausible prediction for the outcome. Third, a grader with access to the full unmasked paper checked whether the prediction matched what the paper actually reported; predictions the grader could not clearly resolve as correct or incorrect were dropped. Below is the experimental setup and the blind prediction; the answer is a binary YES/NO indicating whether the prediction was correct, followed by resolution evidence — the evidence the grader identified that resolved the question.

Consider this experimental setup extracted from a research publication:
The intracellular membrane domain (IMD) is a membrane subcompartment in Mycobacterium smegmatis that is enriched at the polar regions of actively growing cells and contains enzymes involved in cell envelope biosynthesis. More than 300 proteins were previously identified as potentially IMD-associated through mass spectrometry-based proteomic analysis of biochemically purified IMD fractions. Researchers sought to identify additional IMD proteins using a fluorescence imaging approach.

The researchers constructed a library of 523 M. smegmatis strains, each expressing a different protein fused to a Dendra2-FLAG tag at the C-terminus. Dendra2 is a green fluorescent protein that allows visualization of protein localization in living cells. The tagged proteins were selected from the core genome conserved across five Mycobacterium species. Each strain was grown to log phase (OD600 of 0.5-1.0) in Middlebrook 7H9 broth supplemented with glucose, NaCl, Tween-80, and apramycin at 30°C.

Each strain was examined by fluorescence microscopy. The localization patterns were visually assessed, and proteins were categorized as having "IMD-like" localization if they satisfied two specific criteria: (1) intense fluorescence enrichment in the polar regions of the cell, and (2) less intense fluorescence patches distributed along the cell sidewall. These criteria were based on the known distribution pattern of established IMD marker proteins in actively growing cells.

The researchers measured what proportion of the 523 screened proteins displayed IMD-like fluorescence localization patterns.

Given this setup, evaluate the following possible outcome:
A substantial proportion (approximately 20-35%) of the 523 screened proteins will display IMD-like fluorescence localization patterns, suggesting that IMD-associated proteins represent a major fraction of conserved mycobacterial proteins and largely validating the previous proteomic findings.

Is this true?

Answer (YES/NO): NO